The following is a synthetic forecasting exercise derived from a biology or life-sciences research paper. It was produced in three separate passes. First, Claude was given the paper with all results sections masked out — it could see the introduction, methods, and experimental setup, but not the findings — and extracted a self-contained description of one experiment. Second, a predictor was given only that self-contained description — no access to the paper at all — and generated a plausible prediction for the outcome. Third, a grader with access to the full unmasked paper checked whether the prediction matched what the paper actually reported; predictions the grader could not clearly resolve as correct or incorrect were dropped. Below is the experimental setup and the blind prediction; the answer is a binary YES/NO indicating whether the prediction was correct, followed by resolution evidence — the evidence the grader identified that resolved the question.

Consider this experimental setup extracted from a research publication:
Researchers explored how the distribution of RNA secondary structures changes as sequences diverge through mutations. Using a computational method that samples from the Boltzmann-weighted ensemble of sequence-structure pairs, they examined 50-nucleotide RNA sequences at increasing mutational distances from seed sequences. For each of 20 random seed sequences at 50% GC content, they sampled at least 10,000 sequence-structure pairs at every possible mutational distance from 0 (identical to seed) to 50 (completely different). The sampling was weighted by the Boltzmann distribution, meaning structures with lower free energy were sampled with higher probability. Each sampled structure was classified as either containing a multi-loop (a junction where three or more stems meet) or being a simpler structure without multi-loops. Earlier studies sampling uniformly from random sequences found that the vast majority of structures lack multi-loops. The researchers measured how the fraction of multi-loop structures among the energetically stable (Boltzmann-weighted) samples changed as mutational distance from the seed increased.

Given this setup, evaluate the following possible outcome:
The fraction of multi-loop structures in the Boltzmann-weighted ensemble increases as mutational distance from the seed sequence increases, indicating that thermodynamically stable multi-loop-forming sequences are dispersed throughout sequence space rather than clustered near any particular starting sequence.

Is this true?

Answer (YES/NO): YES